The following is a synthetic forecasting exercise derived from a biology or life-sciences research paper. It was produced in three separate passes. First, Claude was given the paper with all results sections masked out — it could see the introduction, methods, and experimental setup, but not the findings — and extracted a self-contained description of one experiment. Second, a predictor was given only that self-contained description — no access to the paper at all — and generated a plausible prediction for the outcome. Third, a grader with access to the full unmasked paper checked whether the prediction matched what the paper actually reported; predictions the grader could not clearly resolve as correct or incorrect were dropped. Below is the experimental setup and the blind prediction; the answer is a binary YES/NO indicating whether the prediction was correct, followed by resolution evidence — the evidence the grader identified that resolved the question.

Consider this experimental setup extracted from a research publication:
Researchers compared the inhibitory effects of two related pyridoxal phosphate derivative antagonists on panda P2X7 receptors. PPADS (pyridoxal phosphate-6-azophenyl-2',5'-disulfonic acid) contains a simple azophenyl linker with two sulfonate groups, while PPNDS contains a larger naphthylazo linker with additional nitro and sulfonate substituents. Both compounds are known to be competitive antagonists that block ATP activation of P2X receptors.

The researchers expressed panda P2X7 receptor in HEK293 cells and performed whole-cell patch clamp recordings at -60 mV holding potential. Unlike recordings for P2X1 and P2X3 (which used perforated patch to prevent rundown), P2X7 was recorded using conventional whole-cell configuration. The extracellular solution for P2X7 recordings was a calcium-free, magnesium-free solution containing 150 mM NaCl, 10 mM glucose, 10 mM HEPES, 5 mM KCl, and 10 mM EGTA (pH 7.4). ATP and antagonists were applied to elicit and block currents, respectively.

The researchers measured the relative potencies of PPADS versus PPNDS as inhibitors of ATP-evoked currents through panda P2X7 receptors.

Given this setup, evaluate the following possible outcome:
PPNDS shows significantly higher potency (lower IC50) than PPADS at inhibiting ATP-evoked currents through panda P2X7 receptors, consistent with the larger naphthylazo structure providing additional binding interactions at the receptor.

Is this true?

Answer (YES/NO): YES